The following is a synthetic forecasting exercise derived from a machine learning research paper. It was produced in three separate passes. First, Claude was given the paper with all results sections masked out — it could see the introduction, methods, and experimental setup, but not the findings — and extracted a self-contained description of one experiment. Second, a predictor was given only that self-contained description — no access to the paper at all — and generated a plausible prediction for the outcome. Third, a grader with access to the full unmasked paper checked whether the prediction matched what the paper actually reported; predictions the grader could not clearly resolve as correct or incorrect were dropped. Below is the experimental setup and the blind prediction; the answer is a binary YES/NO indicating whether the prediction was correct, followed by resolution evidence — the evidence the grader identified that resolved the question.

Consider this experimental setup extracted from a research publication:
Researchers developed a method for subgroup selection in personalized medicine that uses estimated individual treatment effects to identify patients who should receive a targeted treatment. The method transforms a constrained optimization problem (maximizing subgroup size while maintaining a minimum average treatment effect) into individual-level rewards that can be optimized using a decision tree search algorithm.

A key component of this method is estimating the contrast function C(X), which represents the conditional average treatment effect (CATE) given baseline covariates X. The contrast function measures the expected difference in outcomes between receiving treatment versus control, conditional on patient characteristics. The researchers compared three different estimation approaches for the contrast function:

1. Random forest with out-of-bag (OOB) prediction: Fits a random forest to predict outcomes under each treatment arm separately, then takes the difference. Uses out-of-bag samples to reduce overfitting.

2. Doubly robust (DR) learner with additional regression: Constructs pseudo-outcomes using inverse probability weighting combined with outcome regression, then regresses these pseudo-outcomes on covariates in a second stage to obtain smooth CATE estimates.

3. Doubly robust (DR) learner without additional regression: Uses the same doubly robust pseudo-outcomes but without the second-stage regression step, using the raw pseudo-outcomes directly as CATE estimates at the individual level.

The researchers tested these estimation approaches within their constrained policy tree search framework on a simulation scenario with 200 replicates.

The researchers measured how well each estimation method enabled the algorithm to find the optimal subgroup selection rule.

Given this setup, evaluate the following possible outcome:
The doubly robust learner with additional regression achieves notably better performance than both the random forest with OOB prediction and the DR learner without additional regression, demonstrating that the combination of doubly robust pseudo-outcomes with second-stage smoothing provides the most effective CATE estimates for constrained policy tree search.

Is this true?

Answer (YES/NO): NO